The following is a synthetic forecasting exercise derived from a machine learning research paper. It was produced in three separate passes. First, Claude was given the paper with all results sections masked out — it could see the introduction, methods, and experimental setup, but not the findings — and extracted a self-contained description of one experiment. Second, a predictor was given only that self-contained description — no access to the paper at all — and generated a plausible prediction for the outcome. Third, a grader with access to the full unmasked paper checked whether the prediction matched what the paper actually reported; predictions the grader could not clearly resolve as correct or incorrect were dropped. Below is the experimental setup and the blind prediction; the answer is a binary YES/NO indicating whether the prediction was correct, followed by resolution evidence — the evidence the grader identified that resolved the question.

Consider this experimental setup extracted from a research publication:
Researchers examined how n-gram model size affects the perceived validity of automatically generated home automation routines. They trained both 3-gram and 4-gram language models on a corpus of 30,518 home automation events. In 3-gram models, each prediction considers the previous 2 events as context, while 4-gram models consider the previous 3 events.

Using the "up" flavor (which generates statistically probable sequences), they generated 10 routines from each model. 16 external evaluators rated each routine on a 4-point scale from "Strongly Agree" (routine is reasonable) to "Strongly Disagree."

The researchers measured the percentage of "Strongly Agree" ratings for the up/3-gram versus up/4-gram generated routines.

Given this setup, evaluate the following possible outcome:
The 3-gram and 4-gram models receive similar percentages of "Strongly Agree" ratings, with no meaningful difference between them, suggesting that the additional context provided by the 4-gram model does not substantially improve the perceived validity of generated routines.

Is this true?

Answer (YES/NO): NO